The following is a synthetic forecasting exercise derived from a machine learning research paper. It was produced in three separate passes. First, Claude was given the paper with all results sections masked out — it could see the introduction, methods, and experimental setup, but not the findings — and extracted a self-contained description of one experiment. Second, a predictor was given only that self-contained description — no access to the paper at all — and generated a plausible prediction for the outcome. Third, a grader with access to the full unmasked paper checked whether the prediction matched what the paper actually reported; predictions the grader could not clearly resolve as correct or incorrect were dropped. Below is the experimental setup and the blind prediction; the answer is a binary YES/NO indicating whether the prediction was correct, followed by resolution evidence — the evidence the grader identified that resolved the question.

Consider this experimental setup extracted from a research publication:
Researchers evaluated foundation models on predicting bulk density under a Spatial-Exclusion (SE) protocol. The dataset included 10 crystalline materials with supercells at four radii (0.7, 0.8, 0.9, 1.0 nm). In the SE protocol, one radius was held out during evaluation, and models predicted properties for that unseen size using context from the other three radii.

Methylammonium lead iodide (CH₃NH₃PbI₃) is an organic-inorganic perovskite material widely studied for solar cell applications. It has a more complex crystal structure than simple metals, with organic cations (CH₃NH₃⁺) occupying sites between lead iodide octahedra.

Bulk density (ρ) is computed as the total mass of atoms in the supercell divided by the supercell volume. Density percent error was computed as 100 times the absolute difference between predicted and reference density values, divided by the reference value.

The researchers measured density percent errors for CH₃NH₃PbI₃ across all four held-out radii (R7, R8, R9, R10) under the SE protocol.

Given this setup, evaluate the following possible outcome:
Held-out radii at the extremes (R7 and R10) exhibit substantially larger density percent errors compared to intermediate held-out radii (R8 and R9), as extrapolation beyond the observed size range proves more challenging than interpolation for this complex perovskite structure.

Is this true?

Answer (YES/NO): NO